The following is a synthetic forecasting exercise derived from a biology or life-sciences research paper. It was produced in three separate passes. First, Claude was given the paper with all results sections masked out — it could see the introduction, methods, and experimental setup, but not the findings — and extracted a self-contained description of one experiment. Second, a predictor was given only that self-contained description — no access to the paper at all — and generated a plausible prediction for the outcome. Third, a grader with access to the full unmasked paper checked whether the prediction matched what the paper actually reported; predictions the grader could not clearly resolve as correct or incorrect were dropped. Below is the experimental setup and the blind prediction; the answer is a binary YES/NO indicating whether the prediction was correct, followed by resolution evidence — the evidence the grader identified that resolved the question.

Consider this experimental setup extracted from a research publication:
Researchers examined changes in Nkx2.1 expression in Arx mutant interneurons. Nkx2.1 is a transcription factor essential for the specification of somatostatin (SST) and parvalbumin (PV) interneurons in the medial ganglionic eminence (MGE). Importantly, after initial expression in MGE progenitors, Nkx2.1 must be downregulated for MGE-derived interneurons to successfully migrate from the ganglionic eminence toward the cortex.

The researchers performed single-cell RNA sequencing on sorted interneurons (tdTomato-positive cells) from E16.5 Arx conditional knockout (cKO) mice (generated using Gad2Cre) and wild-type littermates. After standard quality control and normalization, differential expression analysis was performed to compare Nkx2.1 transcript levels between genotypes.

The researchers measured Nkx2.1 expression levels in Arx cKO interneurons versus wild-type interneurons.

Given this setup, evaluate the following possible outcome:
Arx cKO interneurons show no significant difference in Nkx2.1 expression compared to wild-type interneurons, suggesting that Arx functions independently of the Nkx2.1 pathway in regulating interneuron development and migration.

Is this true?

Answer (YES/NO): NO